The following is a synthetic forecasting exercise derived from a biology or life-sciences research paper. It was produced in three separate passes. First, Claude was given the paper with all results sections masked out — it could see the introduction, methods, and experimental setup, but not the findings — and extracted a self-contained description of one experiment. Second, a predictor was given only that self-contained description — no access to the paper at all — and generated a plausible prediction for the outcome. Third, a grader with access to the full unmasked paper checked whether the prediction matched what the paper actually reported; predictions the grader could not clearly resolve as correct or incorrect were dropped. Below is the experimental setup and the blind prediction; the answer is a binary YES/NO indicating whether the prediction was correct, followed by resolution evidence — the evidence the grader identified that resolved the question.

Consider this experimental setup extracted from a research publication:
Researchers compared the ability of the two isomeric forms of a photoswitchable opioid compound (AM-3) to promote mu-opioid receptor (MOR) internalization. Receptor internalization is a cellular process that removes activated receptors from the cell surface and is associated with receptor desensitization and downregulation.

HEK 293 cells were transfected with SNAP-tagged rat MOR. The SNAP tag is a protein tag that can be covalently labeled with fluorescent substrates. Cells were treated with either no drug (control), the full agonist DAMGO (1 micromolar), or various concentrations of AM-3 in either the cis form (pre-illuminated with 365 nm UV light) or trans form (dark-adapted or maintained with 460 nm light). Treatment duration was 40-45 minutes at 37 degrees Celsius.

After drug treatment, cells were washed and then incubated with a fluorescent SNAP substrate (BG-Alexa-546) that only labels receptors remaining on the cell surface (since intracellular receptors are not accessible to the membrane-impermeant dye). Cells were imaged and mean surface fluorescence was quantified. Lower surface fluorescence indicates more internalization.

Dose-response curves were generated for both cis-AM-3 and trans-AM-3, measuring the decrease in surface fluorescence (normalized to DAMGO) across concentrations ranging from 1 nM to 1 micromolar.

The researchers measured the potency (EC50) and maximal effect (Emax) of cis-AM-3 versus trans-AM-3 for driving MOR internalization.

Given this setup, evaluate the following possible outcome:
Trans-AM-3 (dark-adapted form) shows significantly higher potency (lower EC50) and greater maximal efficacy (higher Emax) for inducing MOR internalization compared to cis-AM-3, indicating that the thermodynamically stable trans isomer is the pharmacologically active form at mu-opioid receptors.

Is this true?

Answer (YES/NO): NO